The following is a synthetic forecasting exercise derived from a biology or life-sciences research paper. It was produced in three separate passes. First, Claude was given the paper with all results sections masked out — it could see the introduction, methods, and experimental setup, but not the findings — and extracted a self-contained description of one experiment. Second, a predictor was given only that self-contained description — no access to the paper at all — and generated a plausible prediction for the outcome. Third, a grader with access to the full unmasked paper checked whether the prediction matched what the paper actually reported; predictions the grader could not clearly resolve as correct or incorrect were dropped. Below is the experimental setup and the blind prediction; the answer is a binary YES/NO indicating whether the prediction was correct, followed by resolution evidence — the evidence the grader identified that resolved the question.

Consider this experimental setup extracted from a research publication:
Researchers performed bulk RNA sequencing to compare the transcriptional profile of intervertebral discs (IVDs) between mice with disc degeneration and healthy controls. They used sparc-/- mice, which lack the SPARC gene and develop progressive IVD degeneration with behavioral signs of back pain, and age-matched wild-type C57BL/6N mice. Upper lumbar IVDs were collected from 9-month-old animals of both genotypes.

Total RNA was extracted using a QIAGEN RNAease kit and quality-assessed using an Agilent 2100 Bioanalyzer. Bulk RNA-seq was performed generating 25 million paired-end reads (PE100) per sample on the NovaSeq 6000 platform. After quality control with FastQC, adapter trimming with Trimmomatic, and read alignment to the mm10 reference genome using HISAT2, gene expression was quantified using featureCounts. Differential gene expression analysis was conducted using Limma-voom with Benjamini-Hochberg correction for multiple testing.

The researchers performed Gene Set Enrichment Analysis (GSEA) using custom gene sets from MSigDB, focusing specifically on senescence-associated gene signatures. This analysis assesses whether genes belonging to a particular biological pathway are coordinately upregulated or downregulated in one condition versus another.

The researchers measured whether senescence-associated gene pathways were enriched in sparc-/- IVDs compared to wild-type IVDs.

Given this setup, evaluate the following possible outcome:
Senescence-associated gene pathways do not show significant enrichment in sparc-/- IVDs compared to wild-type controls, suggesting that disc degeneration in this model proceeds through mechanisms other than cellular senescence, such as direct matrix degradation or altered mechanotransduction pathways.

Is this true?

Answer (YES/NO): NO